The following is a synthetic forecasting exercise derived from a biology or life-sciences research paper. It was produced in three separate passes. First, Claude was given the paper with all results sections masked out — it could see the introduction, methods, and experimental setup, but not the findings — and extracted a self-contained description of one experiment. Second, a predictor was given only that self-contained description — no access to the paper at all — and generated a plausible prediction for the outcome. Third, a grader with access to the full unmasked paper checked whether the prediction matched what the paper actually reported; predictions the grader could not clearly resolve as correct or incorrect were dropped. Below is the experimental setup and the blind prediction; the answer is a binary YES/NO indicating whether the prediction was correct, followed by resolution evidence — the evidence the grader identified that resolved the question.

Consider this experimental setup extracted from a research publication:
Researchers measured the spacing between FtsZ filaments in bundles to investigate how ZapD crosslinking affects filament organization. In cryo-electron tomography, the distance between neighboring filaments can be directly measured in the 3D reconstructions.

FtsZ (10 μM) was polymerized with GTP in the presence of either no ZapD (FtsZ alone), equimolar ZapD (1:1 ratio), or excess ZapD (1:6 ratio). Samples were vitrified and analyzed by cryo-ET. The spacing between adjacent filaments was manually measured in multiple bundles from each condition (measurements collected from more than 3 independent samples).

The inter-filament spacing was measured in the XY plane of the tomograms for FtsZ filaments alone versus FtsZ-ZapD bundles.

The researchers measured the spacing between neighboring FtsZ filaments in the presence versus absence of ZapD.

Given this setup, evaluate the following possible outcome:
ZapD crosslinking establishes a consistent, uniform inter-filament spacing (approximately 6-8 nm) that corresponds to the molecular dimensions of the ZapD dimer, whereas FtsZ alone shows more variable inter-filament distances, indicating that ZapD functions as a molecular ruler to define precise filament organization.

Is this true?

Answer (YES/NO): NO